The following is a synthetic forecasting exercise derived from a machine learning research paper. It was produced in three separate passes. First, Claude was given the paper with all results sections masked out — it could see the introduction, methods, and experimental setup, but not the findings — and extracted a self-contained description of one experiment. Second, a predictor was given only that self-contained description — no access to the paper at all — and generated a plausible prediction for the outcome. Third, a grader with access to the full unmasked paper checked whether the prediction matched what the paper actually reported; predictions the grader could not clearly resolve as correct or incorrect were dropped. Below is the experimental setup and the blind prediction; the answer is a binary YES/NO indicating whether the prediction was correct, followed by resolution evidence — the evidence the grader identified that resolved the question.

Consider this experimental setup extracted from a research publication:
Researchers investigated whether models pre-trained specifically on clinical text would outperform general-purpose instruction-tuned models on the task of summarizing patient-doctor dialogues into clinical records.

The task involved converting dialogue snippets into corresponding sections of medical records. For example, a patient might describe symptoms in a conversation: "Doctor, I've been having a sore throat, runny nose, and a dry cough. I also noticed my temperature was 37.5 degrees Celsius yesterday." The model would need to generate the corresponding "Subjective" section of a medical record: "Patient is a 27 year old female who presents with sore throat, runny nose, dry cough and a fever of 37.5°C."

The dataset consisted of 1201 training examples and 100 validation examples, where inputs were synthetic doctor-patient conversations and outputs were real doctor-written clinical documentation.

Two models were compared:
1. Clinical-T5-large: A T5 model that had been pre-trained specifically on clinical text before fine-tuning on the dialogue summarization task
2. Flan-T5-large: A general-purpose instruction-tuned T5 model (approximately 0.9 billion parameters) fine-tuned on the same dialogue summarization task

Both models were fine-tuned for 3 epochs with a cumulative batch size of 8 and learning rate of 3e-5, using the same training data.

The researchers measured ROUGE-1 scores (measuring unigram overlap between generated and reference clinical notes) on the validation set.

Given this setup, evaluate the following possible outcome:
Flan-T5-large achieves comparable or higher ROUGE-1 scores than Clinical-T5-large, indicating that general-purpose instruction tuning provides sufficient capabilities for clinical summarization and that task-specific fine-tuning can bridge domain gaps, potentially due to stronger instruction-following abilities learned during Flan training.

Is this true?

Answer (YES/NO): YES